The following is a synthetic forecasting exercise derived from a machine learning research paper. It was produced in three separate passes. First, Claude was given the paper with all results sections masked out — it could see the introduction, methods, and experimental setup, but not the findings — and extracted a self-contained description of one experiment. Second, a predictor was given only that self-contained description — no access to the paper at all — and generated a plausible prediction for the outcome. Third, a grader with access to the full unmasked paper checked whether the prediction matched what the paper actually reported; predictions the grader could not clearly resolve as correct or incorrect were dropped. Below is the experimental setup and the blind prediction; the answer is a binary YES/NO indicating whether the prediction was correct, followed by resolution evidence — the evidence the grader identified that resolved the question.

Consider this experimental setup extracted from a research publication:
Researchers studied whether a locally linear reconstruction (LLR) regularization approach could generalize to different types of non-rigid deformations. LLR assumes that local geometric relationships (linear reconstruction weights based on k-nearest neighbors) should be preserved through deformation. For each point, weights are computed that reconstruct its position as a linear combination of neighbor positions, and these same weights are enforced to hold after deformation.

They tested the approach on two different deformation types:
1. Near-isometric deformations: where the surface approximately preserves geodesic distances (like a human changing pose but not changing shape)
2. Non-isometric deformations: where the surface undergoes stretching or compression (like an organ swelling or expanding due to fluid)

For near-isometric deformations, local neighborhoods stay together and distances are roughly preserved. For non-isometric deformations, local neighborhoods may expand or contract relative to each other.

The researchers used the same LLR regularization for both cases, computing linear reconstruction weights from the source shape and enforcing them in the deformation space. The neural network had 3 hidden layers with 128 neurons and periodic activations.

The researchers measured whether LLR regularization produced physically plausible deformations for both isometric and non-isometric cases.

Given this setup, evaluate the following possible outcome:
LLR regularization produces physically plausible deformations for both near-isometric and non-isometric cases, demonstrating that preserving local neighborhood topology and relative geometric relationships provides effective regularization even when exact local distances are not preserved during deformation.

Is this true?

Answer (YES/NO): YES